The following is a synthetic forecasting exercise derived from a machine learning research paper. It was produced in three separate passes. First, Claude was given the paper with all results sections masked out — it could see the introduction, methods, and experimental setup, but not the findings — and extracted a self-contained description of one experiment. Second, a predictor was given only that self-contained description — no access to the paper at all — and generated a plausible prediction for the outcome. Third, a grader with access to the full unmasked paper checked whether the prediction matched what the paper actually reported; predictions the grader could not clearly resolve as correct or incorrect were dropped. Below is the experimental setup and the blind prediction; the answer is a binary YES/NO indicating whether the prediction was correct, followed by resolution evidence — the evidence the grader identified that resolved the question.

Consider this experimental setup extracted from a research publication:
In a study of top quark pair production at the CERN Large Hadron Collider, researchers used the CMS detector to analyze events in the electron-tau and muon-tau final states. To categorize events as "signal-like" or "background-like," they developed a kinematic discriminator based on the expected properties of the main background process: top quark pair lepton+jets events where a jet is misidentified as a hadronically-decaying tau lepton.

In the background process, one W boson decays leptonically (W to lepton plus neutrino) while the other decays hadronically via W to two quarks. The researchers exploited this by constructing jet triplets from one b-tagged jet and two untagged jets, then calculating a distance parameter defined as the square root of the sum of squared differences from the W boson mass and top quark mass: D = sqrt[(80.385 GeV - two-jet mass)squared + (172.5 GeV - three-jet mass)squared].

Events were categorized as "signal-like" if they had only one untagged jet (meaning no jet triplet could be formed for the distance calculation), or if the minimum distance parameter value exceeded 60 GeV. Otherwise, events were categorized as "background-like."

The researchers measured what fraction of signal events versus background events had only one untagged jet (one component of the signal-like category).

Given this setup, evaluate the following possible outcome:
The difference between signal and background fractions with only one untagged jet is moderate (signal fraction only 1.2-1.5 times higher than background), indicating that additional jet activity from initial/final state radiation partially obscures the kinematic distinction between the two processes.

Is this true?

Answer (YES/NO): NO